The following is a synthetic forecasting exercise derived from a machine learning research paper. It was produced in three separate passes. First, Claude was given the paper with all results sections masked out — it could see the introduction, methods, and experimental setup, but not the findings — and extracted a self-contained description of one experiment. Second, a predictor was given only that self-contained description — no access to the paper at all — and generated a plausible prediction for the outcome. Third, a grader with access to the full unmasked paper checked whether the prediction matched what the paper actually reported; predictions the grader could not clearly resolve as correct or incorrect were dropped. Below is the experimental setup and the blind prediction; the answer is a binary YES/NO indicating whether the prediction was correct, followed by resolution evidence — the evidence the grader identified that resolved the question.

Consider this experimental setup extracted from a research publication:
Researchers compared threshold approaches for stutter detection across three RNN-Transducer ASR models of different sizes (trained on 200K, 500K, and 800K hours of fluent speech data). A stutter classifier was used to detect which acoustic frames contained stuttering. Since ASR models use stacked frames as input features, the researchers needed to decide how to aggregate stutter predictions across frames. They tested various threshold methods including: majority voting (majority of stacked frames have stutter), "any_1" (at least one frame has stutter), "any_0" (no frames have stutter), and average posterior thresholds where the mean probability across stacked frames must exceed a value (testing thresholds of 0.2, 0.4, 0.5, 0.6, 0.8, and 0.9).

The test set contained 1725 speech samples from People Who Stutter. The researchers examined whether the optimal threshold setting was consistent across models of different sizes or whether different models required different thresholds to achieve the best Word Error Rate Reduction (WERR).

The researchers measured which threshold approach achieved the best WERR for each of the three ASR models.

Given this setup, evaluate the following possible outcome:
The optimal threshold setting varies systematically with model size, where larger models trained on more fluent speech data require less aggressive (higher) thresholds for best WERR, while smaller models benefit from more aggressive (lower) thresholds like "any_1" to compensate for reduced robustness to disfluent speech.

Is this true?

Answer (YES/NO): NO